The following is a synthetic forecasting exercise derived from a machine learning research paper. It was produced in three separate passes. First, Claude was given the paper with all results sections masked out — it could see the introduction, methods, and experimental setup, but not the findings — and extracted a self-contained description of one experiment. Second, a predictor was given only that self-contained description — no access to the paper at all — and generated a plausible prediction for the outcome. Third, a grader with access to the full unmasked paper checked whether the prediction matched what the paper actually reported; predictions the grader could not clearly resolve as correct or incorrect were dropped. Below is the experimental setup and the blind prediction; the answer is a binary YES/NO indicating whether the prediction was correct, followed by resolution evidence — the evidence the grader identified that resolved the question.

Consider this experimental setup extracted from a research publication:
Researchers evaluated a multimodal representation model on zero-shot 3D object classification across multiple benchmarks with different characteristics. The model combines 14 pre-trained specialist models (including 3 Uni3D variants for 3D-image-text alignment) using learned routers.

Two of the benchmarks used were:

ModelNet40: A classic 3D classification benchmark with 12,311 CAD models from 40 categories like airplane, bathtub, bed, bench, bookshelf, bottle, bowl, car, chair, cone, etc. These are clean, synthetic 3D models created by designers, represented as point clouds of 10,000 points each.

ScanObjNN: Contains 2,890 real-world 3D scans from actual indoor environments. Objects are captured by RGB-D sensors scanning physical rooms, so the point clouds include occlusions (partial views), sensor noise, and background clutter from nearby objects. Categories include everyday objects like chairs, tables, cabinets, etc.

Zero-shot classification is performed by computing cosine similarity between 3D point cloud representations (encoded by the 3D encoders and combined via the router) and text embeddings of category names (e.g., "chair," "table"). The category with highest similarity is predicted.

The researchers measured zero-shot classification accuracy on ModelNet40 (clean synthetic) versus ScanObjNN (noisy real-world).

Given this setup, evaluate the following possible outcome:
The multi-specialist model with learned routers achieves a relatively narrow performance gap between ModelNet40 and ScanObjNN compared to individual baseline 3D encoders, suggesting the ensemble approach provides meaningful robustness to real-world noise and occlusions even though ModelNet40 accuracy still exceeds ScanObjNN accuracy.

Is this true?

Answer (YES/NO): NO